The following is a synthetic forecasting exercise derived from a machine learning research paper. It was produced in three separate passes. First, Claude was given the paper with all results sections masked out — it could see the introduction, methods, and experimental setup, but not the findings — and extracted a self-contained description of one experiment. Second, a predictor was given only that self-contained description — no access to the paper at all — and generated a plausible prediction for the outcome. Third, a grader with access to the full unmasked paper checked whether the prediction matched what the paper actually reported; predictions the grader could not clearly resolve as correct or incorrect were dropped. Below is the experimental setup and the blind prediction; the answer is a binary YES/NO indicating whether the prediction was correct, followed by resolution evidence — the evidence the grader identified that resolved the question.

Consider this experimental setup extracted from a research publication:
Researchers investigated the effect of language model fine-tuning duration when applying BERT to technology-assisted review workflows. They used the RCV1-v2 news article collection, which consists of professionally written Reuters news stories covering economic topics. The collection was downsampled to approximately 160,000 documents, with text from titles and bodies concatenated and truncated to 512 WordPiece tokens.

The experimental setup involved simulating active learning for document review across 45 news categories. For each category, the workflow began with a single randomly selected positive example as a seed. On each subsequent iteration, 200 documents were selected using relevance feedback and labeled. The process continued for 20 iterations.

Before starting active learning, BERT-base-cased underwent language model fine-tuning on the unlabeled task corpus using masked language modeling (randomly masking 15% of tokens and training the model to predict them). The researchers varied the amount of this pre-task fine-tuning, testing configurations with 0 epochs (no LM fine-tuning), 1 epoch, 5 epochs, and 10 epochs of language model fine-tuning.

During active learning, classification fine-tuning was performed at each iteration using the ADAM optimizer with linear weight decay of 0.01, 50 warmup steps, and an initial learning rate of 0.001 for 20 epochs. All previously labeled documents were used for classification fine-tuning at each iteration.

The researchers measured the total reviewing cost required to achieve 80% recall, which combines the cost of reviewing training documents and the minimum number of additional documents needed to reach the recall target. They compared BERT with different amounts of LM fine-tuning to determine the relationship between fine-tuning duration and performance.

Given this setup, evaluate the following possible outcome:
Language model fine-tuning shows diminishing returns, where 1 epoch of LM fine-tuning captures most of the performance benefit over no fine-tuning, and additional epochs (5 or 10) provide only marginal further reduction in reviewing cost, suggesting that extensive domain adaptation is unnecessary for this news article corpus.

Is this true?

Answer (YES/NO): NO